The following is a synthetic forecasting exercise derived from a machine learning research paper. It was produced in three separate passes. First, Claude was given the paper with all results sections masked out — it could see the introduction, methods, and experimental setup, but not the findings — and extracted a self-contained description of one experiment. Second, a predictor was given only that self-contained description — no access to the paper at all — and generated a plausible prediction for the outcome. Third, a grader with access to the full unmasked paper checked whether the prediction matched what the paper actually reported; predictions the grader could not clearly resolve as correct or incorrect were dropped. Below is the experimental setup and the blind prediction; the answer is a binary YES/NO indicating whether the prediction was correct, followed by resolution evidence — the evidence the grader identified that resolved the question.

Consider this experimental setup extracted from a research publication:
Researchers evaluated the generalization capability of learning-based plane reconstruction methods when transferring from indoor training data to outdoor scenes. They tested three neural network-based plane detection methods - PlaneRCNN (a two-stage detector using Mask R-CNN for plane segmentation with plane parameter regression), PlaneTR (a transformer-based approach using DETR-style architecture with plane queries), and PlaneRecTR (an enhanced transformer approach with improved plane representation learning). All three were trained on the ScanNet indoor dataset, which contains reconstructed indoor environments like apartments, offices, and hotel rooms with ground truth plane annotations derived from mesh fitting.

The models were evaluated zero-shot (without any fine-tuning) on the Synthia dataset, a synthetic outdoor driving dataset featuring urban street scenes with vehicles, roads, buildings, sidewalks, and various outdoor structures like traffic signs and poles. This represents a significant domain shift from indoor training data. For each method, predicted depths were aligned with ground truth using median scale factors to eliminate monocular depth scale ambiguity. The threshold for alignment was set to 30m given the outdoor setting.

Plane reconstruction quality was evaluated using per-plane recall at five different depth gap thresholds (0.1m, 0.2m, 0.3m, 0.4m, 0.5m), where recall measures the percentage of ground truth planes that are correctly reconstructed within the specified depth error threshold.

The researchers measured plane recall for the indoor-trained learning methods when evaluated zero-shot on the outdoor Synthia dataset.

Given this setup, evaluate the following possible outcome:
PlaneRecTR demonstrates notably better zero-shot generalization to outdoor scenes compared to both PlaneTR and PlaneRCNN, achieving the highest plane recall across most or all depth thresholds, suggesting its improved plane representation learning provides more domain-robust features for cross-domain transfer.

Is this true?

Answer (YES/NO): NO